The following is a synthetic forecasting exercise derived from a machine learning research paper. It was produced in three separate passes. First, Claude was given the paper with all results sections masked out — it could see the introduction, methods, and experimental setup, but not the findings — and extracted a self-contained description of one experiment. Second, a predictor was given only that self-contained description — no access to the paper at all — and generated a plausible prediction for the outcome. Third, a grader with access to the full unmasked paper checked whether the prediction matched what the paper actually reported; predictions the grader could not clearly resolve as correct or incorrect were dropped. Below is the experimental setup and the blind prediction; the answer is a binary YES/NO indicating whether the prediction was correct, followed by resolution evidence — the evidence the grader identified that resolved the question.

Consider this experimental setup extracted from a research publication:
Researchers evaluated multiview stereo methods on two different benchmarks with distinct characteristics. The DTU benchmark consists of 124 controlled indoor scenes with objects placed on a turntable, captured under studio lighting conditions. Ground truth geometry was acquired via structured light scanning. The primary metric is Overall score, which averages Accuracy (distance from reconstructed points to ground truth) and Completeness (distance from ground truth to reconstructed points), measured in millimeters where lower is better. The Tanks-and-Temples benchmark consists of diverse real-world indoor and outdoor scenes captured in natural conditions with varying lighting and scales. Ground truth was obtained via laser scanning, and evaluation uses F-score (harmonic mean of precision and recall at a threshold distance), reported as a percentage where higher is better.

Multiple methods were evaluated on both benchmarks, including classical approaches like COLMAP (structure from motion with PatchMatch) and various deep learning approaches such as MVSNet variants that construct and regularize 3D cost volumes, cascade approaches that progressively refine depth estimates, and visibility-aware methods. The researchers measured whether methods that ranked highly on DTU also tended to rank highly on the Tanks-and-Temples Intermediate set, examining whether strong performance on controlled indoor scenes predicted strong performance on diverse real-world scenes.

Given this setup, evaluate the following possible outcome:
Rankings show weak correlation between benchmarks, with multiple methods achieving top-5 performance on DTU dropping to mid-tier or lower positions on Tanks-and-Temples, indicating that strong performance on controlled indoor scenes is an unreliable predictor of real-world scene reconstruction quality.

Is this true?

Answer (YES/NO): YES